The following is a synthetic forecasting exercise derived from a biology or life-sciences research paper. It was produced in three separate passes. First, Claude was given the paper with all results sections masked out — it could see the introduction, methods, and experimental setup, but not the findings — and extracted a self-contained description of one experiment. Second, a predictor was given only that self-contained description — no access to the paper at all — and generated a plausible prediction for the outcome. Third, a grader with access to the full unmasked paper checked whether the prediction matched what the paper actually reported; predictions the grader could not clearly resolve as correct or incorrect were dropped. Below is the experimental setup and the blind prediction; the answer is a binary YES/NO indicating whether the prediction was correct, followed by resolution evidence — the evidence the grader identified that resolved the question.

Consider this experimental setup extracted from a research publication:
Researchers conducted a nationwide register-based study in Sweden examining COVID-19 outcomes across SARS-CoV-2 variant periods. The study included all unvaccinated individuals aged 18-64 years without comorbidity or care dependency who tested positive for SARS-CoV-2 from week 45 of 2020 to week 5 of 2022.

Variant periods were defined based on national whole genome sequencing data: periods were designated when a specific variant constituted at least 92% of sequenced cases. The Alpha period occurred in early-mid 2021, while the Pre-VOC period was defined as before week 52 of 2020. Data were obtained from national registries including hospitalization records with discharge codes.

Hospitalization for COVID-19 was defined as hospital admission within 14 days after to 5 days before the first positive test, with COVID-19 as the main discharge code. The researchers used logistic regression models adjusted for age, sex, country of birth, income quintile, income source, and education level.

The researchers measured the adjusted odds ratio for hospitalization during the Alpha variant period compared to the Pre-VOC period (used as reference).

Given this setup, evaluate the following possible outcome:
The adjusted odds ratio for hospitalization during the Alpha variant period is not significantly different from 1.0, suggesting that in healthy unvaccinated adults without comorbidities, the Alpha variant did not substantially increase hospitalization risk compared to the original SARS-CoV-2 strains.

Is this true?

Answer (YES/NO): NO